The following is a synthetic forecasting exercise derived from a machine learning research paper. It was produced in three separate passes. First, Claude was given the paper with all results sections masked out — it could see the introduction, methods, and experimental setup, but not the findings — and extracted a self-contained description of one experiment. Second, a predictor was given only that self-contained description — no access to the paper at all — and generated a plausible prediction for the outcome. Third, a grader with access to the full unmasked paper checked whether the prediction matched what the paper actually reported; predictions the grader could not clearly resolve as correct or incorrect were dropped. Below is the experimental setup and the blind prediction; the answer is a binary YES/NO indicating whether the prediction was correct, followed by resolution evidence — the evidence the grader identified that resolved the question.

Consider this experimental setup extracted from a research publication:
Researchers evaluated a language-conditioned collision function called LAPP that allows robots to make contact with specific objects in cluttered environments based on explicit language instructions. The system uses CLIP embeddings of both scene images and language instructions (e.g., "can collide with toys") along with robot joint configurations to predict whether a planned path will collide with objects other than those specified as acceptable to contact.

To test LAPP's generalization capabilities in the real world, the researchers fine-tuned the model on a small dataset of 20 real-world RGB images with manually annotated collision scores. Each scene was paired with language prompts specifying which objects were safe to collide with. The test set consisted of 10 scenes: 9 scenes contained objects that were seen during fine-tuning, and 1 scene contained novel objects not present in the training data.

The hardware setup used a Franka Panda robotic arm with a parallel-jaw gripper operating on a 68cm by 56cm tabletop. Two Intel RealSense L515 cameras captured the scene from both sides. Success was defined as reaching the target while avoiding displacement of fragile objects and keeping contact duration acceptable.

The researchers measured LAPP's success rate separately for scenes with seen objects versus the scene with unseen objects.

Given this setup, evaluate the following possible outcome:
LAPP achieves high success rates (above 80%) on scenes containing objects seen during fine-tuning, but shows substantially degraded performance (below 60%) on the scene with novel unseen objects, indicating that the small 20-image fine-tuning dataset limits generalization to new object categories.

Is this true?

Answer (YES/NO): NO